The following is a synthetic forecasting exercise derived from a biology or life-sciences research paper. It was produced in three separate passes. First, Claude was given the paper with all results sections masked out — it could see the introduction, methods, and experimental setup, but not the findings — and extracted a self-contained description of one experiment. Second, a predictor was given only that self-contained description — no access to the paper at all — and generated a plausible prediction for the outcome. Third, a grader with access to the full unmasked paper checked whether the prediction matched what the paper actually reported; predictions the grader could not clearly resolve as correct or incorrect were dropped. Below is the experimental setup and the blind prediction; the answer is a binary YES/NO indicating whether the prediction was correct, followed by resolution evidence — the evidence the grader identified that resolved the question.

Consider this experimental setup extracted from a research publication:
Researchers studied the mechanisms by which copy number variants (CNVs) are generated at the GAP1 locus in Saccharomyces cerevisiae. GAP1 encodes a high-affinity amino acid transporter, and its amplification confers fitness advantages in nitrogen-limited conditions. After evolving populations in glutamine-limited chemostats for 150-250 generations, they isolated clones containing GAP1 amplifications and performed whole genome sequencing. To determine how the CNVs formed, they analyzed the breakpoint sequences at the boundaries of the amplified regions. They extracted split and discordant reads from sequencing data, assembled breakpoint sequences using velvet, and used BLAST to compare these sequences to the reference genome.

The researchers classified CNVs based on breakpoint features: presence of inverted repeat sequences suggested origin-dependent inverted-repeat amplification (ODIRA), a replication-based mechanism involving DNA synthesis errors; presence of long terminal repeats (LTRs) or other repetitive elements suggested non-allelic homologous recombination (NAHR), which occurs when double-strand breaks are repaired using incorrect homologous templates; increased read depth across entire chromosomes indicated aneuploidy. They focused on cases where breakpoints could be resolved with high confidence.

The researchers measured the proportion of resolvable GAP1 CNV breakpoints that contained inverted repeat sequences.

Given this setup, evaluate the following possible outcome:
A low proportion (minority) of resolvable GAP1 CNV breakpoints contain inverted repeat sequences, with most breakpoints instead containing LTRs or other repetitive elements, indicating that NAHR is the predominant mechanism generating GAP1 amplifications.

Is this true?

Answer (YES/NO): NO